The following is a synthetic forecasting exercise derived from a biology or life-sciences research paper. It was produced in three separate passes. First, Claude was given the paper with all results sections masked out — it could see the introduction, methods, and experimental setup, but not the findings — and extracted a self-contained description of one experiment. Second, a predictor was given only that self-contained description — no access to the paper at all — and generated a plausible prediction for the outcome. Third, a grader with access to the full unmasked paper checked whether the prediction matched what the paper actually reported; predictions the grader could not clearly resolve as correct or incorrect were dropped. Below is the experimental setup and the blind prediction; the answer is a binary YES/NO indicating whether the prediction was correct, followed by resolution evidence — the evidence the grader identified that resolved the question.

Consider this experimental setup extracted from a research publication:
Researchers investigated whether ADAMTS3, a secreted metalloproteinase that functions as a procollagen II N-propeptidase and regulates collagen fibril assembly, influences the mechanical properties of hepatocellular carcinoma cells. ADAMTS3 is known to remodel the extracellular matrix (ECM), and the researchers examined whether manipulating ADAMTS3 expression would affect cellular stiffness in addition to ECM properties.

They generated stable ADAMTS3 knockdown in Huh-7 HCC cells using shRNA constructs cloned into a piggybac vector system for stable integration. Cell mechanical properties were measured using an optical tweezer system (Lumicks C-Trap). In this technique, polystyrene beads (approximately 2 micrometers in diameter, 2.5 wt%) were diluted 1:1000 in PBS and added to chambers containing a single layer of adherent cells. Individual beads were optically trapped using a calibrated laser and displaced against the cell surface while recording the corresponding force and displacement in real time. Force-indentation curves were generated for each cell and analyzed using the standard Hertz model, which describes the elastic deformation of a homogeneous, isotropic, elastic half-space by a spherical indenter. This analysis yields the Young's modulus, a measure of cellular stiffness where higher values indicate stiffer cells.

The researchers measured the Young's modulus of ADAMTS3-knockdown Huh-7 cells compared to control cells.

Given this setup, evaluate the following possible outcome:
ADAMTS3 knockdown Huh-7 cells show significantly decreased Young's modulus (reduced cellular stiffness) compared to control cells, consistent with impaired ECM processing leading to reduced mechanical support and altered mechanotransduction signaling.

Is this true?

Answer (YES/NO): YES